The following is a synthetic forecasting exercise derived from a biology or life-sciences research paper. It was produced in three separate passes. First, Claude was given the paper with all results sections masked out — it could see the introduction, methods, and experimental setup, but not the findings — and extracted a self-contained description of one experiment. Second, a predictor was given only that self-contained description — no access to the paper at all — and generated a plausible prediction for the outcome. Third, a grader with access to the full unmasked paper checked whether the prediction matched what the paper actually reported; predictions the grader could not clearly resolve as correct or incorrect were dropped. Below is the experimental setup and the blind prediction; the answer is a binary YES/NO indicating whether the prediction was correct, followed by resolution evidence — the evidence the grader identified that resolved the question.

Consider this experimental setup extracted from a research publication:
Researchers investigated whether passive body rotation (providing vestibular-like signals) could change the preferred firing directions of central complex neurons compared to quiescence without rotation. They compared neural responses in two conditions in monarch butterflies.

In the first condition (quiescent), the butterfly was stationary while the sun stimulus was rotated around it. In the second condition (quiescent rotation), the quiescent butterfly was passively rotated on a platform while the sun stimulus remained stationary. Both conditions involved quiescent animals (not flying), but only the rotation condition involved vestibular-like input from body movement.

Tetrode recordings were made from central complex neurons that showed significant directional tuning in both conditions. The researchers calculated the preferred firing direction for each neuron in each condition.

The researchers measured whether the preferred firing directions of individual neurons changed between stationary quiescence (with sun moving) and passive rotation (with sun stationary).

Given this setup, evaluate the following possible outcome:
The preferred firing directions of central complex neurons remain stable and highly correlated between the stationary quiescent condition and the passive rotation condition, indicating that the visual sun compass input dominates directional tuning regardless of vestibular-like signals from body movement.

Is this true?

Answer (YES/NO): YES